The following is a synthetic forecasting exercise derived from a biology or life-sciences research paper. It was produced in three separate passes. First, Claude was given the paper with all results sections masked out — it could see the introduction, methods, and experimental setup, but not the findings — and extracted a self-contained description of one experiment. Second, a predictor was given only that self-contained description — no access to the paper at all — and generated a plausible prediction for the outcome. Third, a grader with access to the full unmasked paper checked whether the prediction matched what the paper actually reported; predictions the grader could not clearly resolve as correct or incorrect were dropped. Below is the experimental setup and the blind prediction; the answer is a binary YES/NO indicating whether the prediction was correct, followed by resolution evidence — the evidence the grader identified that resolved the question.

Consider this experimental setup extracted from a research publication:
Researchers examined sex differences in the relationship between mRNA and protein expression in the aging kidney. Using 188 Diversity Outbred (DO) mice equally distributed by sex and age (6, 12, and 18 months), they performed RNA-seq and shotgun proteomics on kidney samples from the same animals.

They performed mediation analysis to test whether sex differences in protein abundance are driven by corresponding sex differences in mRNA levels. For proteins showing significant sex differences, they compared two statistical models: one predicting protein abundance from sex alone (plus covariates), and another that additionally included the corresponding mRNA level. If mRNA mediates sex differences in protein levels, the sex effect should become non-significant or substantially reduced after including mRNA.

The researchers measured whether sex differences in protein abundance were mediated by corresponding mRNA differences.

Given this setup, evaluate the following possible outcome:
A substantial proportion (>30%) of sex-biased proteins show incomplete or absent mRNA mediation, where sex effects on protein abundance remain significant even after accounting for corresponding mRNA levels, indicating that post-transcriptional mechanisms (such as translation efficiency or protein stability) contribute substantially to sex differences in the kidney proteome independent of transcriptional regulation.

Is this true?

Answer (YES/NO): NO